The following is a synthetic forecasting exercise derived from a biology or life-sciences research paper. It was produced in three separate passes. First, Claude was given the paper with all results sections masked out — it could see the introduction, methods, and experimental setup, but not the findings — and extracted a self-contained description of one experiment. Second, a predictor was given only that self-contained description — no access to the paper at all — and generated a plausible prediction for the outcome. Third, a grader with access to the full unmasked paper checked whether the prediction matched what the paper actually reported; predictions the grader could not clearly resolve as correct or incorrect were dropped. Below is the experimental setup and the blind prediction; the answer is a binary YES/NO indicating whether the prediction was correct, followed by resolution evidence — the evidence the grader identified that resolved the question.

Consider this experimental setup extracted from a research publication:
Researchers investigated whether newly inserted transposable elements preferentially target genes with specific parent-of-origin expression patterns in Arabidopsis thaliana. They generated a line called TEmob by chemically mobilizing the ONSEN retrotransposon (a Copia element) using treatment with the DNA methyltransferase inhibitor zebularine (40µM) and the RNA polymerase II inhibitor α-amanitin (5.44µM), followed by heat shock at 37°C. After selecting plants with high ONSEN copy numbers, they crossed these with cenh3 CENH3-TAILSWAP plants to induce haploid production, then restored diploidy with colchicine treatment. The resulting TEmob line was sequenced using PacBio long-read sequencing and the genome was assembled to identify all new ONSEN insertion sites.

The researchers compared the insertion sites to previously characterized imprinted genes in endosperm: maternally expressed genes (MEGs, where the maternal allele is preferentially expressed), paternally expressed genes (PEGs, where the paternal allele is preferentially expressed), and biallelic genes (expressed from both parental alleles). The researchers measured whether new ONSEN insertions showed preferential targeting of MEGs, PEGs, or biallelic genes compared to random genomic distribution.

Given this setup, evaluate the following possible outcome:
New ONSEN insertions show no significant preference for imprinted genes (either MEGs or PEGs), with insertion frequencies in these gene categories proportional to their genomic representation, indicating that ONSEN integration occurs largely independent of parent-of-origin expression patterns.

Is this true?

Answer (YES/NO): NO